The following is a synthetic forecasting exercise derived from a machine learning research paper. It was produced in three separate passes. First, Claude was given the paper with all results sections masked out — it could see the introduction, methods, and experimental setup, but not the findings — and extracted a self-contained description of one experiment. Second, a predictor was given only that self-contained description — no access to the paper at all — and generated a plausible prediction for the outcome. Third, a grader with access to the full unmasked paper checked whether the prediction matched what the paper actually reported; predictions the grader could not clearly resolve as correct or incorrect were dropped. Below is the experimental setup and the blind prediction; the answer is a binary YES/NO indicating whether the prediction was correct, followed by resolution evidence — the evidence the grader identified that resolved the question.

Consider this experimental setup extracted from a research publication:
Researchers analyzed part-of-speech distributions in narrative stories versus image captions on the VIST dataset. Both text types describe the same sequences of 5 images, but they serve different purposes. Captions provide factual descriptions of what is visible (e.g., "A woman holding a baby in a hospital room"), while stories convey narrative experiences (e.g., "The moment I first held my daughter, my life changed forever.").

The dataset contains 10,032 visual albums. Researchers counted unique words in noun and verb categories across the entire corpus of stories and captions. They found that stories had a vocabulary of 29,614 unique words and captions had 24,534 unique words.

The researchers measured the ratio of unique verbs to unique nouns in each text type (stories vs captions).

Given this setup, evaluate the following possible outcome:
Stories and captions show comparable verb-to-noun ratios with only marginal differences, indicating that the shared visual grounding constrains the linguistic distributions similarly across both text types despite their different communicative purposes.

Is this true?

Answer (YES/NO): NO